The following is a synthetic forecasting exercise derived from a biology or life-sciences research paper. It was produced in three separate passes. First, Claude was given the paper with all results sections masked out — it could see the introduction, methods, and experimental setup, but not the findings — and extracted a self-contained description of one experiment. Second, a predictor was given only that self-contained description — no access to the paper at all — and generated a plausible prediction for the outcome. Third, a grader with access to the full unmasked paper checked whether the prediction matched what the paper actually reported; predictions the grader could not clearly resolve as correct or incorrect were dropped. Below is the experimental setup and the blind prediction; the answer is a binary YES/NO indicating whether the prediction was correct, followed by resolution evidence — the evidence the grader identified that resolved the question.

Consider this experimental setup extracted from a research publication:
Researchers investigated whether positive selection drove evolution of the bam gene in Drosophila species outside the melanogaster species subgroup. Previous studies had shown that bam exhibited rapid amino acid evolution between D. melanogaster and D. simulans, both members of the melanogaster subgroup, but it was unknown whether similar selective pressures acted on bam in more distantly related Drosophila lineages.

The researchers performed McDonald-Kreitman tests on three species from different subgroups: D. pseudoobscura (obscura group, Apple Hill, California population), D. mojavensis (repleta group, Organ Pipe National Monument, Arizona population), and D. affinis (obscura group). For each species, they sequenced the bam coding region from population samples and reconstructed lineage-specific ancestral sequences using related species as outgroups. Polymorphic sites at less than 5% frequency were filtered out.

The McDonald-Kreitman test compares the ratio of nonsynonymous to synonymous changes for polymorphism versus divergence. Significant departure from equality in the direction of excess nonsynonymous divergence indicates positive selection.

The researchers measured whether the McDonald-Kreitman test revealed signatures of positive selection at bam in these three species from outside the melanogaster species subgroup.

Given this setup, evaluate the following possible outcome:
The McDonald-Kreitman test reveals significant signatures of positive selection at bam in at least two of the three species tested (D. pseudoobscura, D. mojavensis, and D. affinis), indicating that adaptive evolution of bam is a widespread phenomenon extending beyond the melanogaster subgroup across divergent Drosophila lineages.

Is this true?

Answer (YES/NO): NO